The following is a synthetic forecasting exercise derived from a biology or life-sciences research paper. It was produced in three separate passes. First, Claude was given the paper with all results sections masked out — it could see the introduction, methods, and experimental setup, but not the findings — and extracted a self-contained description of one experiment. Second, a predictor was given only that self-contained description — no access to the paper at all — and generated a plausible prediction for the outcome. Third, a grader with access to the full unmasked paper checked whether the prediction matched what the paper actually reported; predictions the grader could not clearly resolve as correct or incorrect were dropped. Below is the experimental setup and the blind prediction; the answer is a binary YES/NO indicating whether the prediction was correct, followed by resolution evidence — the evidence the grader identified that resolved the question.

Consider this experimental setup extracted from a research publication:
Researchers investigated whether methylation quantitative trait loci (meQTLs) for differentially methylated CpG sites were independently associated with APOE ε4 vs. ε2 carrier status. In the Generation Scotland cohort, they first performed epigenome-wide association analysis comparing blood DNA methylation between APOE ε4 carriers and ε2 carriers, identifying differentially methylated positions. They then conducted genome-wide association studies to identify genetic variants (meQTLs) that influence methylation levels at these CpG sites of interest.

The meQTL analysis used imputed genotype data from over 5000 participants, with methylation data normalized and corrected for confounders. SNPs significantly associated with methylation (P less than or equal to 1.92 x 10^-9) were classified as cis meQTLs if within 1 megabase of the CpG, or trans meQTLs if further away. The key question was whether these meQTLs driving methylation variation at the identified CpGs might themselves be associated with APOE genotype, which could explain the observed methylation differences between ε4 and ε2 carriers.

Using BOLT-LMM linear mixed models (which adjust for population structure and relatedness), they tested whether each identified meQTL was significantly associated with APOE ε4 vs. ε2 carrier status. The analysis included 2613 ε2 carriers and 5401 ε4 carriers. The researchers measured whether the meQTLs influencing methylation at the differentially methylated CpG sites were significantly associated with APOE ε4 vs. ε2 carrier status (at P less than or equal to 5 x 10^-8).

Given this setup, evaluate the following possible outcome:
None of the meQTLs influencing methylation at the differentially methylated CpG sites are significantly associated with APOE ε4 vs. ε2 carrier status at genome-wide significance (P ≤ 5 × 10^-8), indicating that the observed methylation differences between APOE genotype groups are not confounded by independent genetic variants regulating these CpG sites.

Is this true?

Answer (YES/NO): YES